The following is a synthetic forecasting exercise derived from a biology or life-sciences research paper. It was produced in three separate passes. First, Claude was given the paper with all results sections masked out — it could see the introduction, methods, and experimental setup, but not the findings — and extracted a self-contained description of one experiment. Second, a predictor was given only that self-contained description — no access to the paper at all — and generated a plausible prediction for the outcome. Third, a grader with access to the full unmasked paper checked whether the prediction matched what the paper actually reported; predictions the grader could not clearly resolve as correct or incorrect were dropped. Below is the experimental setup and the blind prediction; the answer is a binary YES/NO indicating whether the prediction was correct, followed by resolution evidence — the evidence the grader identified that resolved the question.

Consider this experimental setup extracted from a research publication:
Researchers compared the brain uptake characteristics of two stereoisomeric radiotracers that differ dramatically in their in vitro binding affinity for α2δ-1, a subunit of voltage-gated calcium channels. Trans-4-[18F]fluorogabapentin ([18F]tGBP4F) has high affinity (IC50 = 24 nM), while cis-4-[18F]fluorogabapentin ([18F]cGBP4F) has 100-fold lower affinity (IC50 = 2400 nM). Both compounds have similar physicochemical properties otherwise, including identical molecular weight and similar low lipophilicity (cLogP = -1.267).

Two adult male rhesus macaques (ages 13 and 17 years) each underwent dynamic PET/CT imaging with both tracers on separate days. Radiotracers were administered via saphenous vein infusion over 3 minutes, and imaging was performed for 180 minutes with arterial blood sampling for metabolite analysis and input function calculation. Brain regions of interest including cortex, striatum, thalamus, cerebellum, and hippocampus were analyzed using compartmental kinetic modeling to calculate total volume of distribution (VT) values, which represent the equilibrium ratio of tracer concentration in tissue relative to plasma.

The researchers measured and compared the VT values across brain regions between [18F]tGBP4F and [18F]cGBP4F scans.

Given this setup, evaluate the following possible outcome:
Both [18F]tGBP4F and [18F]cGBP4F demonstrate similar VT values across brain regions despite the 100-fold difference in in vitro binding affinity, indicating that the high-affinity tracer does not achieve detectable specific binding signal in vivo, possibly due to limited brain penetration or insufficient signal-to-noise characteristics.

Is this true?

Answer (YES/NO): NO